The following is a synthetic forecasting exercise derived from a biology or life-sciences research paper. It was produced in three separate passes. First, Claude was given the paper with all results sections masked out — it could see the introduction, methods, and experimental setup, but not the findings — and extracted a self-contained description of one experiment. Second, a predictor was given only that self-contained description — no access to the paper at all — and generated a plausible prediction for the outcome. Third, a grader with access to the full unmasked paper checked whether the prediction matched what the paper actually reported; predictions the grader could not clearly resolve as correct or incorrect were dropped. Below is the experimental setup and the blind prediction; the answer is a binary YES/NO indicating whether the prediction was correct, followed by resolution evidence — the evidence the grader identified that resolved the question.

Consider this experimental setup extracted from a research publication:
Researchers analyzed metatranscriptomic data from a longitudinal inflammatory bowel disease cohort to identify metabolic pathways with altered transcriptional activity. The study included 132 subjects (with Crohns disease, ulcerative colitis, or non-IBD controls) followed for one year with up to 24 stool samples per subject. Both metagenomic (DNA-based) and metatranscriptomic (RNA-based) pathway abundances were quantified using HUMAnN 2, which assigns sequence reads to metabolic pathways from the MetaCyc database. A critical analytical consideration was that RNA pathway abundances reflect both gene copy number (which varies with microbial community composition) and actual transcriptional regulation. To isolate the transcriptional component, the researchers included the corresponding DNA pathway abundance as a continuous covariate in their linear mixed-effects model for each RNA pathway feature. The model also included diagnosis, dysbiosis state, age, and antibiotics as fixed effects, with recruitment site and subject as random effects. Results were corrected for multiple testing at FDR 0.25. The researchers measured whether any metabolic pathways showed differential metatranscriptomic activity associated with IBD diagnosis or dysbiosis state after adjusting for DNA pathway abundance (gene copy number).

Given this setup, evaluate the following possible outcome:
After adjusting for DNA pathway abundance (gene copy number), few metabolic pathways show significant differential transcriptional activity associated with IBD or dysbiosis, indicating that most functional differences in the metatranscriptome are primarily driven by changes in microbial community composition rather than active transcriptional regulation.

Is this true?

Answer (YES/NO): NO